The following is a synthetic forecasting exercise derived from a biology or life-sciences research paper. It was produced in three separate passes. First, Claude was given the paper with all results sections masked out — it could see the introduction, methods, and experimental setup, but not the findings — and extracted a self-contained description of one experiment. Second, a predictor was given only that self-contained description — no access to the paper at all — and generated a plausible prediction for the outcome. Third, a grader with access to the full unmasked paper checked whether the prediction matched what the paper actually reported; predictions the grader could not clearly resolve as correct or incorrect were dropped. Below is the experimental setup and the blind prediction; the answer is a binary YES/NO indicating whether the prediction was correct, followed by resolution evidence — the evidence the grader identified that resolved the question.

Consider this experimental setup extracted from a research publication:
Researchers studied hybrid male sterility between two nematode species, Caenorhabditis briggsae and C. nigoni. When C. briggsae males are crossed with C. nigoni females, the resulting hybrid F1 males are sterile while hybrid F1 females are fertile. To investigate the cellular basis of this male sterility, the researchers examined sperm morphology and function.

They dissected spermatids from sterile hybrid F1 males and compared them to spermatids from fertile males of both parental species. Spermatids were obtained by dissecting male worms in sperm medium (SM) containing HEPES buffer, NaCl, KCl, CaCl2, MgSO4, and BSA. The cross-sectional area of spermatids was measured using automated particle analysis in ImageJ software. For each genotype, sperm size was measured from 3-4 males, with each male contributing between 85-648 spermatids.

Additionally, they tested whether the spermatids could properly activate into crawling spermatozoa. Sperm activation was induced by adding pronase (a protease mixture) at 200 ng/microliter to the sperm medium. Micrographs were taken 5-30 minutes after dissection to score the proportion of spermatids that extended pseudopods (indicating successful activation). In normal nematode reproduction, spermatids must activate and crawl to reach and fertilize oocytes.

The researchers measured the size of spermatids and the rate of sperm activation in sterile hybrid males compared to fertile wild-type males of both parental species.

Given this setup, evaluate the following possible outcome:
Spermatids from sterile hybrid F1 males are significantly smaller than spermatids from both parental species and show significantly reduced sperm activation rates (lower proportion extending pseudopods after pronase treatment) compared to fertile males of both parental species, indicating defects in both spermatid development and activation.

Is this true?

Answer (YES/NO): NO